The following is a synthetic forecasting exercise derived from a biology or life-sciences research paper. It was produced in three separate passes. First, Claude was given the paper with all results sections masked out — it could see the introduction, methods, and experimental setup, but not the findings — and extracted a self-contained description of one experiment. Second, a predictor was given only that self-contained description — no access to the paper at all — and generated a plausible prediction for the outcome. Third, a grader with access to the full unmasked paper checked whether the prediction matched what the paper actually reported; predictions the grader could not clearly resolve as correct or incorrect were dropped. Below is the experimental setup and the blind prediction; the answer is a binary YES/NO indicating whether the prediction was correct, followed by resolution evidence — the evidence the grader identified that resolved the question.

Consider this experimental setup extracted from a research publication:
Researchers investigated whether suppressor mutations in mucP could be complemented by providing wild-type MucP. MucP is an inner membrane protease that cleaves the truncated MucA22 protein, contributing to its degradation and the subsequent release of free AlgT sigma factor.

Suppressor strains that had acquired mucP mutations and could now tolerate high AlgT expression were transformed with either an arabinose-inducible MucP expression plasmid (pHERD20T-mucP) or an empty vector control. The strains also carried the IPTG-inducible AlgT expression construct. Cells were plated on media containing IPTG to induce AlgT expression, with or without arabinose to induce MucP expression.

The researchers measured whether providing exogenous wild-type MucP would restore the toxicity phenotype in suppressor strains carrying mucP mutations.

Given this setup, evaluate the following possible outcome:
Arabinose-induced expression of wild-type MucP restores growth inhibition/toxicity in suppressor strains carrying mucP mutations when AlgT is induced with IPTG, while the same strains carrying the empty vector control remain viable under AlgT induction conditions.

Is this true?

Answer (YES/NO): YES